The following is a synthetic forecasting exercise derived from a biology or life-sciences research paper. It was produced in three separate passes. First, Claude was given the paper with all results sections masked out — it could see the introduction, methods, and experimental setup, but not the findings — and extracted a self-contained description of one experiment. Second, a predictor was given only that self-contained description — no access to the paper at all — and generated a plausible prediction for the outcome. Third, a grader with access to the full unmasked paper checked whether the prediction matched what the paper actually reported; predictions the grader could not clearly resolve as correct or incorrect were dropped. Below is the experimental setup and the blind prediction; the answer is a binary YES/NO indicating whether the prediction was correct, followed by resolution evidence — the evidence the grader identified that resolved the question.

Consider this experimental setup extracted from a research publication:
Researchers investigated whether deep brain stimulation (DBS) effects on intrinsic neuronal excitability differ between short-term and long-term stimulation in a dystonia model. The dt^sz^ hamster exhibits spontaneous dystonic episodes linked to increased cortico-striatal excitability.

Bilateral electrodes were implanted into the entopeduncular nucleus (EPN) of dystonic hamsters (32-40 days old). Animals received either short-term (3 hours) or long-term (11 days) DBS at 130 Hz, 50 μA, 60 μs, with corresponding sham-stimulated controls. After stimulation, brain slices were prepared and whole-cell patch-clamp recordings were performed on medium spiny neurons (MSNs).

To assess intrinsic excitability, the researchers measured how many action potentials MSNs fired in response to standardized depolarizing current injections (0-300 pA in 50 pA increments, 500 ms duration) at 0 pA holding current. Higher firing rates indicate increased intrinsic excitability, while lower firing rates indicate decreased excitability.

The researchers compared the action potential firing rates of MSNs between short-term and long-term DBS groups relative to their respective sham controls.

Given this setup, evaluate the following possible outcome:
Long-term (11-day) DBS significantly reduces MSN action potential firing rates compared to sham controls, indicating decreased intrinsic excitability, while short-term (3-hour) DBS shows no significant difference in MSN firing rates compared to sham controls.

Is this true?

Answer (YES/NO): NO